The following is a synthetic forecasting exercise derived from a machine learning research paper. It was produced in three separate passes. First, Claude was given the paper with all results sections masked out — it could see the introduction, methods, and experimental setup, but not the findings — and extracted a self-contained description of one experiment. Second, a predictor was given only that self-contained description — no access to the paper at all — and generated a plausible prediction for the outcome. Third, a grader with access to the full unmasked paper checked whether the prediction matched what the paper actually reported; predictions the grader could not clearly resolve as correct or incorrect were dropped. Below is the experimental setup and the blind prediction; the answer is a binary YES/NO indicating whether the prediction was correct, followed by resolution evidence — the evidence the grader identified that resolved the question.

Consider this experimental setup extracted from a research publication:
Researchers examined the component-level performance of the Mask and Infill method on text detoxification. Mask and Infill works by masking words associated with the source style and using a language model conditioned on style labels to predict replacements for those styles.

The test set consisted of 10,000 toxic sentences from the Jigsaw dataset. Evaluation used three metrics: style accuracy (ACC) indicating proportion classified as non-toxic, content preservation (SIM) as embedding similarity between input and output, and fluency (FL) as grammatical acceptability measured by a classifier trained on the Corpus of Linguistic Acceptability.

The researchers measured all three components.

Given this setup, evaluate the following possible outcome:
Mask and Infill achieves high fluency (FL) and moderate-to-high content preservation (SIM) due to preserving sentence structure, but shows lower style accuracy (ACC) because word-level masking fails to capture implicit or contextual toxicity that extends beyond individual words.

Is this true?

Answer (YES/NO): NO